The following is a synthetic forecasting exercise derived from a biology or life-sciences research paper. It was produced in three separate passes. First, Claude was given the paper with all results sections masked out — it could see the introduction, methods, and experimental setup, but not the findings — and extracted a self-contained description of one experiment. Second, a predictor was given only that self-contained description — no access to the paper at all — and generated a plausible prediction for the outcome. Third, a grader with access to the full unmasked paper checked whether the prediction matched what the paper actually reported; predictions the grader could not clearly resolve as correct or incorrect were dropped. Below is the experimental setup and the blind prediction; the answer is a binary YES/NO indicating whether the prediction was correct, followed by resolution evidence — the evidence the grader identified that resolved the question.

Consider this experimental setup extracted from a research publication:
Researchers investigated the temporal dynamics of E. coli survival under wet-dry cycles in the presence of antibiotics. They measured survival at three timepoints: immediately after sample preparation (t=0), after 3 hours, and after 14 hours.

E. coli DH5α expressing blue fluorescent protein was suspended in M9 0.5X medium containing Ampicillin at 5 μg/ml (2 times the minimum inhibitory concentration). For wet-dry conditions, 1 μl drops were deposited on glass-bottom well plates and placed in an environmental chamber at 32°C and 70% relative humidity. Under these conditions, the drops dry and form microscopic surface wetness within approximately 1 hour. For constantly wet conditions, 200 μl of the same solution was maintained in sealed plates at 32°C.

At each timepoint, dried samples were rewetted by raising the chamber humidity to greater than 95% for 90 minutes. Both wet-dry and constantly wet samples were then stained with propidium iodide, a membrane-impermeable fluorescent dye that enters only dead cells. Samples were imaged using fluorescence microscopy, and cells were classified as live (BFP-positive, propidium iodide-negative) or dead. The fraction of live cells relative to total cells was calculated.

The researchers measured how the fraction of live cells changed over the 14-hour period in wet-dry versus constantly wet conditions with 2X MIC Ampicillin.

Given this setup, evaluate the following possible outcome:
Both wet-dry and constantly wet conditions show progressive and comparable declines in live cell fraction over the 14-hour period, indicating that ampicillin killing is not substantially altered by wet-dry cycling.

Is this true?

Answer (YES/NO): NO